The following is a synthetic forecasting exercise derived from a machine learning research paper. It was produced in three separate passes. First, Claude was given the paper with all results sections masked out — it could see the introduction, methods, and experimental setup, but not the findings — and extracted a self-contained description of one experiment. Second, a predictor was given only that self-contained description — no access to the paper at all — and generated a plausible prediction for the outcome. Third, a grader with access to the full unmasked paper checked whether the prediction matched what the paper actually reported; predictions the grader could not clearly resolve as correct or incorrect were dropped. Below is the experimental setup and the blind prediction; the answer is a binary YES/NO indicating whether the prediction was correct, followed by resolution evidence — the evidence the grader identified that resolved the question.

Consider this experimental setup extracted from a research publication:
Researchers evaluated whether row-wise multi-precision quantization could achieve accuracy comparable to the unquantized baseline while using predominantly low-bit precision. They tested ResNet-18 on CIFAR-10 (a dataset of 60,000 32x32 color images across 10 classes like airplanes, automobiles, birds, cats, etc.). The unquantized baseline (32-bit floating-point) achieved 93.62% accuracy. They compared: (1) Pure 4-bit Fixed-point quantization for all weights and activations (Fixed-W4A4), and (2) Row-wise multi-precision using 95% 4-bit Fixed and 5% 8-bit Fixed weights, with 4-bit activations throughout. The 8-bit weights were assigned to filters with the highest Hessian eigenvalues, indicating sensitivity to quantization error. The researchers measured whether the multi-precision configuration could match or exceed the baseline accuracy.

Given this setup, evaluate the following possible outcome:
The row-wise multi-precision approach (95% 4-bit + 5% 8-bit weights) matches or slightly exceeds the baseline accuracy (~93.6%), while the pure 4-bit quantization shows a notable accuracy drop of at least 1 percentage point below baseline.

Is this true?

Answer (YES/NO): NO